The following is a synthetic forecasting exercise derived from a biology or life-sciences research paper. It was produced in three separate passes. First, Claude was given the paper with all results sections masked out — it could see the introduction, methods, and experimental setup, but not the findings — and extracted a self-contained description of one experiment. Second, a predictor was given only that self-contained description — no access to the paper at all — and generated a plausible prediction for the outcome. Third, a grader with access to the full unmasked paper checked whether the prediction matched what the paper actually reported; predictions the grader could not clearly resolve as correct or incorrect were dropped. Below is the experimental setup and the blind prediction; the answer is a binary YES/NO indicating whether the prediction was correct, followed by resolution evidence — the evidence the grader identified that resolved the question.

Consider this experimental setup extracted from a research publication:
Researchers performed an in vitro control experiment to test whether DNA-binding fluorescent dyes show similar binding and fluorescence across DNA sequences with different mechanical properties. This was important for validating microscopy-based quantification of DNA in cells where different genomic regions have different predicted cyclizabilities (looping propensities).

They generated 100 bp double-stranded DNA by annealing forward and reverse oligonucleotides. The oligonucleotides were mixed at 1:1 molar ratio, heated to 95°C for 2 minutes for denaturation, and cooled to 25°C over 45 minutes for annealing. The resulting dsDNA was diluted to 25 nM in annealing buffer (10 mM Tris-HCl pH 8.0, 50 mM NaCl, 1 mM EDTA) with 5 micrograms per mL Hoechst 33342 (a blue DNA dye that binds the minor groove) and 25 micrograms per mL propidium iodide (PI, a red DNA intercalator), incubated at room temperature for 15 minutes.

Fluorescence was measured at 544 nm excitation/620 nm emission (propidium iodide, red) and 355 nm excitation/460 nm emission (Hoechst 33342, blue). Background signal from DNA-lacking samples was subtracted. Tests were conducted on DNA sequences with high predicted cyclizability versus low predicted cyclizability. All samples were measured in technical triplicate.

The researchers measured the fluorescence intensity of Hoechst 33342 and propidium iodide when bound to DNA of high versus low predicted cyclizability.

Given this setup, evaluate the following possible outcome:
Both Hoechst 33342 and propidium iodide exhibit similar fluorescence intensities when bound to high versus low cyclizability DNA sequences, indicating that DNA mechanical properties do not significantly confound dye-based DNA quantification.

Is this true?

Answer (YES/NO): NO